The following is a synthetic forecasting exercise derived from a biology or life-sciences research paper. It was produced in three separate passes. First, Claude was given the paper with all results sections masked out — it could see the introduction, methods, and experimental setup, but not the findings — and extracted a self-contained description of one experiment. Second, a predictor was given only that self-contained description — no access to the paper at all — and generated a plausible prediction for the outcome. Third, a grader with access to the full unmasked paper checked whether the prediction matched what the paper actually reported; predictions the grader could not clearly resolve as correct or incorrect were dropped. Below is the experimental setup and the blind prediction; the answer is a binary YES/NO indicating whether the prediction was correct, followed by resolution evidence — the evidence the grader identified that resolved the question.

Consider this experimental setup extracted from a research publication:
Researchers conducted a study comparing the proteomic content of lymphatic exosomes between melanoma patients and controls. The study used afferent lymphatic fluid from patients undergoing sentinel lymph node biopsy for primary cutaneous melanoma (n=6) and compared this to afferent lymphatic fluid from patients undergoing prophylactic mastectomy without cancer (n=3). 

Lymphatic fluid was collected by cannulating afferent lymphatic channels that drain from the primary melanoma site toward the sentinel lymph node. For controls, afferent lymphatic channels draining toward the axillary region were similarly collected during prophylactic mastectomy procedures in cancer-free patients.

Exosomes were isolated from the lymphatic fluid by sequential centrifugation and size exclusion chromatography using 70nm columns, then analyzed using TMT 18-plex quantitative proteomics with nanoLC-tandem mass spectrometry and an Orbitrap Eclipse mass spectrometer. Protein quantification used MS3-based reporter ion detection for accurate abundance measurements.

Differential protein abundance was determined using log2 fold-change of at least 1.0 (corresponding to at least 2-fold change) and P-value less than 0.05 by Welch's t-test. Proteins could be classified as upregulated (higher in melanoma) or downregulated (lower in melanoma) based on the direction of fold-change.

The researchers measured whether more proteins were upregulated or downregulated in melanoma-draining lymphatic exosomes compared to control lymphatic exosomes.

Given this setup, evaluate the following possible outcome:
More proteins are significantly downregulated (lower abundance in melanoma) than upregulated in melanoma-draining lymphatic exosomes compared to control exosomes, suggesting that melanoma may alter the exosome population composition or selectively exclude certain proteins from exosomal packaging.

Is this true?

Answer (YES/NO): YES